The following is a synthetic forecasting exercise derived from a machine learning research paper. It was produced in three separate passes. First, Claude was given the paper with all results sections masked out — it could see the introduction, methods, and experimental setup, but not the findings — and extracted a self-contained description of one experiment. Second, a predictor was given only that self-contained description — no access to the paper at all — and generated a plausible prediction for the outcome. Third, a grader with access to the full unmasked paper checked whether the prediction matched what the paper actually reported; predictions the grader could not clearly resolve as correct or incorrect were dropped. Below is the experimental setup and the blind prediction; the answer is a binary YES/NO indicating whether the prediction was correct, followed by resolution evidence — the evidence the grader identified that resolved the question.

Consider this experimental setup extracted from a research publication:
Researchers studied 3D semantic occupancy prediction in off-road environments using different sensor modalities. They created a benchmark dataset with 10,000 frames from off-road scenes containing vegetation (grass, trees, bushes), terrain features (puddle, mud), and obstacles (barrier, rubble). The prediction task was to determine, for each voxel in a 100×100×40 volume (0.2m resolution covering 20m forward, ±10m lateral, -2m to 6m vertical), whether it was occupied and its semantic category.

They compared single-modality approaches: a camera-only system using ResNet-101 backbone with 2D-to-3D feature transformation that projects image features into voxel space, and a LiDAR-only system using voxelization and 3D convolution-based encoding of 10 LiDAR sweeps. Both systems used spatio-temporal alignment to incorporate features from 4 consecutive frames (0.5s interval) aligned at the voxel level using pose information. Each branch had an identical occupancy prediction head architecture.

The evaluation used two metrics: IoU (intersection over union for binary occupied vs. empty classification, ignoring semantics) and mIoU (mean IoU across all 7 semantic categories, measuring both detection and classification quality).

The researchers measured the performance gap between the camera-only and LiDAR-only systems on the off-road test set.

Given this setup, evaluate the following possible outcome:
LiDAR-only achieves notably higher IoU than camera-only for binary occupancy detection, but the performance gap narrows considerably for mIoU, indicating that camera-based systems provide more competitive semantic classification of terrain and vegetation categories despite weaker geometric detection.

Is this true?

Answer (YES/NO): YES